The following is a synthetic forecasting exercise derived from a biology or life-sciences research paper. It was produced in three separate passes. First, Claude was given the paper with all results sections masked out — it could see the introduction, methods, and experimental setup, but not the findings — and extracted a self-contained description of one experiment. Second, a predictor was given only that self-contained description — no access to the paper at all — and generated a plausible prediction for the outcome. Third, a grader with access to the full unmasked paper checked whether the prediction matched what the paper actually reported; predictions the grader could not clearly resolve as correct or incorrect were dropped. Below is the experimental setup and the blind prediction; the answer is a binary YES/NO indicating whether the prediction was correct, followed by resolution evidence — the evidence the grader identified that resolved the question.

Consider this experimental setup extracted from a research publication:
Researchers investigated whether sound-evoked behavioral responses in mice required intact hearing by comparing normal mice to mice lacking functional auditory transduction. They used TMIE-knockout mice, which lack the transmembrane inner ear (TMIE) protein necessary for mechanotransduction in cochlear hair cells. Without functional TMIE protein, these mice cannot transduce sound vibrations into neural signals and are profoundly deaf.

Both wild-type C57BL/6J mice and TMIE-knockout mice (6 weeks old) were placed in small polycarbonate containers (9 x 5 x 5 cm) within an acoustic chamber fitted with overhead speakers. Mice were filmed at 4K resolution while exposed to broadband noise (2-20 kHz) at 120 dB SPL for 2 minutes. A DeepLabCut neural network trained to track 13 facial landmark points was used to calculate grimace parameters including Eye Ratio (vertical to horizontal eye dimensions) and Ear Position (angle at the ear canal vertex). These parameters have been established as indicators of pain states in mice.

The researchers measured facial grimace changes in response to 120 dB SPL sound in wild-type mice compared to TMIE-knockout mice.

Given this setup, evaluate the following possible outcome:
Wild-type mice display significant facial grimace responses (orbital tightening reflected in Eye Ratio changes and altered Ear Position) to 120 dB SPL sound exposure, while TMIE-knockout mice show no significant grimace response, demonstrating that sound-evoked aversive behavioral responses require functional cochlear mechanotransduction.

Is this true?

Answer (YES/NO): YES